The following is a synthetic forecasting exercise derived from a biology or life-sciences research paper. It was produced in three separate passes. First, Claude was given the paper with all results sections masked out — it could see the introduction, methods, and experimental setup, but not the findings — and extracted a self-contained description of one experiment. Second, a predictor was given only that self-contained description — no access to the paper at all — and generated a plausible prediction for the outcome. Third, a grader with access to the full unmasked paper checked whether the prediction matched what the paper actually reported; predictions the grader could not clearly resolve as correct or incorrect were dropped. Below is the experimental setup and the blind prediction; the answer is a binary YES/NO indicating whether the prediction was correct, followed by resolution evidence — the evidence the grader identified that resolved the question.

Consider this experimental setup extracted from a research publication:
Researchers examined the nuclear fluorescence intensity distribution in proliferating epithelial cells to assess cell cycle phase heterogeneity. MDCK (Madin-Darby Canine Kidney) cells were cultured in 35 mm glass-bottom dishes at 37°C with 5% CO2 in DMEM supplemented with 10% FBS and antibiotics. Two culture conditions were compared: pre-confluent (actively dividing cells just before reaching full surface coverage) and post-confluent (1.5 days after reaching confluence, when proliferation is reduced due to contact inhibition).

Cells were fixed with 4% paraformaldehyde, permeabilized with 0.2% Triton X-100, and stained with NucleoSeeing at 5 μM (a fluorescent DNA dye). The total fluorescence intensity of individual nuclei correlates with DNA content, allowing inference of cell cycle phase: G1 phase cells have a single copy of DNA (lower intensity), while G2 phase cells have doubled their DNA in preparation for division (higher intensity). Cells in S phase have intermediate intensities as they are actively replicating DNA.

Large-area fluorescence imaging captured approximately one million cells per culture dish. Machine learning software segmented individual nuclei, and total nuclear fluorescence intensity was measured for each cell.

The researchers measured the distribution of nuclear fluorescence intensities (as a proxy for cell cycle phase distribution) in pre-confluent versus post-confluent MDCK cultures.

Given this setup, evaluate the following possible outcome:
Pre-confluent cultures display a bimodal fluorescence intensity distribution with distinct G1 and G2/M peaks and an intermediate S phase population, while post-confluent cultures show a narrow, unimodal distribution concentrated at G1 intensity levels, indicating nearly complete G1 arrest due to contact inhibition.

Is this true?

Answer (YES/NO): NO